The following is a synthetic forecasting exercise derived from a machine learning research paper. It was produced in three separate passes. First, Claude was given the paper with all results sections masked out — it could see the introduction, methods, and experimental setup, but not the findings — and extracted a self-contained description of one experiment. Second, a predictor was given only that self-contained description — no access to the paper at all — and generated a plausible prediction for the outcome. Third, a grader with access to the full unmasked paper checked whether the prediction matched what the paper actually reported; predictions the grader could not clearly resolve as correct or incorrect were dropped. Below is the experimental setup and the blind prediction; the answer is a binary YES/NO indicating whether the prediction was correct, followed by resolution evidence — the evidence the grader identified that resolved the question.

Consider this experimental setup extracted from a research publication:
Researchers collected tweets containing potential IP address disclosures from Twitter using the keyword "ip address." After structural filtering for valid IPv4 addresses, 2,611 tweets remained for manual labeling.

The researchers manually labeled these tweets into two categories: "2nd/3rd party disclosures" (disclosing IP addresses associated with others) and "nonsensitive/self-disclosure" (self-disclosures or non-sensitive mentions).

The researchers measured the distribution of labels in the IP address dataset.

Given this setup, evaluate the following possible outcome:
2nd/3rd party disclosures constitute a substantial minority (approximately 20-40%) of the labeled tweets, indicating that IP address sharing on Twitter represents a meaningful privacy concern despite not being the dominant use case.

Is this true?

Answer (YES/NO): NO